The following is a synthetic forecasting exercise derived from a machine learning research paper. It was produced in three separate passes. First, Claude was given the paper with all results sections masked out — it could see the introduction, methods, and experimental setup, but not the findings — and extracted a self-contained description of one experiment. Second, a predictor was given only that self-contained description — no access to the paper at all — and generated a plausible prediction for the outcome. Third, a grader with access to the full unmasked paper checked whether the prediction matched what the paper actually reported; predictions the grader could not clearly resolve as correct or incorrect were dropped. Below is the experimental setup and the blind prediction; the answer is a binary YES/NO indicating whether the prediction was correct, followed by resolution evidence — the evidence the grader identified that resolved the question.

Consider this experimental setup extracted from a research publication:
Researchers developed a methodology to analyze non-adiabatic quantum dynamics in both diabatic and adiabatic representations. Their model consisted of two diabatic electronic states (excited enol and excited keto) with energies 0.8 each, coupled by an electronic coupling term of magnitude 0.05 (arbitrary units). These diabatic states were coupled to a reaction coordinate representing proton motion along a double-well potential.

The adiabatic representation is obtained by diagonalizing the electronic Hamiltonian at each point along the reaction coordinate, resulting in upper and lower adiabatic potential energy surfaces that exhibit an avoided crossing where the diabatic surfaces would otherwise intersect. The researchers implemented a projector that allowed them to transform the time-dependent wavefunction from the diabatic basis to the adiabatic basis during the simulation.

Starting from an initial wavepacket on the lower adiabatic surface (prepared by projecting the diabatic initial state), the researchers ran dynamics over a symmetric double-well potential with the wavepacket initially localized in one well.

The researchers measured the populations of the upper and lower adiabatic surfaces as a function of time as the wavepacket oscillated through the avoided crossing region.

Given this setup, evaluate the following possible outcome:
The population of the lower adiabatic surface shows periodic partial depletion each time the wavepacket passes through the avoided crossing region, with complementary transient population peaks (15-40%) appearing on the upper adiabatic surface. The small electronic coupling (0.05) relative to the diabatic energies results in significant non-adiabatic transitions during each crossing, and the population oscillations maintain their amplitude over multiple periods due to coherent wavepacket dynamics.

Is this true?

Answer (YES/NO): NO